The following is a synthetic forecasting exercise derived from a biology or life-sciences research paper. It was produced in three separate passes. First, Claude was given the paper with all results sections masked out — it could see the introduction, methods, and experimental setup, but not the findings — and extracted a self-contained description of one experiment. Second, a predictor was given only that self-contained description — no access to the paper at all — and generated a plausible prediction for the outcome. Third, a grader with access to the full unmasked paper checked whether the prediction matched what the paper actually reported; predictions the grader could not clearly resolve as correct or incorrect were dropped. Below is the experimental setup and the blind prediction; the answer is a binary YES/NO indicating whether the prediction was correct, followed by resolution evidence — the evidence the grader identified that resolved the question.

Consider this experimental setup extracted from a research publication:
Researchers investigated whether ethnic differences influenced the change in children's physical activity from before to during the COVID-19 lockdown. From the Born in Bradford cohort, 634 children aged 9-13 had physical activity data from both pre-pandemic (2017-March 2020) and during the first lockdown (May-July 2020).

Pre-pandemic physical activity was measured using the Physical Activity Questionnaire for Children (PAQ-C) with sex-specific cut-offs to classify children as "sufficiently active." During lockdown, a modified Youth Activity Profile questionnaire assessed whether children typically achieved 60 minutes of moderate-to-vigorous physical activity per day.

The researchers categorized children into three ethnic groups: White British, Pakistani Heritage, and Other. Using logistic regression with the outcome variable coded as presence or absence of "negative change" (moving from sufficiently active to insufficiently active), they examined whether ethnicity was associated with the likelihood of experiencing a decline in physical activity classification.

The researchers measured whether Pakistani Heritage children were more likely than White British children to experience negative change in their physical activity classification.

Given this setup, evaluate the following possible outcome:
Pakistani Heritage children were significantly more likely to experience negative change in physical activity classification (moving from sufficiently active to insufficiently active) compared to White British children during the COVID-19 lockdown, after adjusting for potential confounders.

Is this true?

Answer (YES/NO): NO